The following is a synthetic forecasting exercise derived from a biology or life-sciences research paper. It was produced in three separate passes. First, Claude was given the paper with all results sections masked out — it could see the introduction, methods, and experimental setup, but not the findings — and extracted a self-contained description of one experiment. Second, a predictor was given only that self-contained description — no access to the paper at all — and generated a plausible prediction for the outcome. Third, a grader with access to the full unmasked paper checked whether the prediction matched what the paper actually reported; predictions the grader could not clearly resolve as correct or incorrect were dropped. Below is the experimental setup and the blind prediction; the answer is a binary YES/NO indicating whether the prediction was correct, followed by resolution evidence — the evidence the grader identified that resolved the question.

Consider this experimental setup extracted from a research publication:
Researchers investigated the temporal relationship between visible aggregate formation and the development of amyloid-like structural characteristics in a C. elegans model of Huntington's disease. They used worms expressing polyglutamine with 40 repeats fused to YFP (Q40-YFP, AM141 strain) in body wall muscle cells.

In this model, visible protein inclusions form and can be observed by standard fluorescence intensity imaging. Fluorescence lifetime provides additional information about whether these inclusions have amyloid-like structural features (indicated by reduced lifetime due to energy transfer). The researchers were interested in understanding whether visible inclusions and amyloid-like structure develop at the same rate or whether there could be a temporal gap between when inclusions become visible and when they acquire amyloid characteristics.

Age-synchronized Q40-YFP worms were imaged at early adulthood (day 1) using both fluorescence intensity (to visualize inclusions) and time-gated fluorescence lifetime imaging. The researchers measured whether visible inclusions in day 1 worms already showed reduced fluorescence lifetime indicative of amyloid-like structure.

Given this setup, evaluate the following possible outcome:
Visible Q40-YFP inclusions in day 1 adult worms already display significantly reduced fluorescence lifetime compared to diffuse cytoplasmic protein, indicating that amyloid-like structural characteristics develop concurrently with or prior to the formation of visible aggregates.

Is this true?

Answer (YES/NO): YES